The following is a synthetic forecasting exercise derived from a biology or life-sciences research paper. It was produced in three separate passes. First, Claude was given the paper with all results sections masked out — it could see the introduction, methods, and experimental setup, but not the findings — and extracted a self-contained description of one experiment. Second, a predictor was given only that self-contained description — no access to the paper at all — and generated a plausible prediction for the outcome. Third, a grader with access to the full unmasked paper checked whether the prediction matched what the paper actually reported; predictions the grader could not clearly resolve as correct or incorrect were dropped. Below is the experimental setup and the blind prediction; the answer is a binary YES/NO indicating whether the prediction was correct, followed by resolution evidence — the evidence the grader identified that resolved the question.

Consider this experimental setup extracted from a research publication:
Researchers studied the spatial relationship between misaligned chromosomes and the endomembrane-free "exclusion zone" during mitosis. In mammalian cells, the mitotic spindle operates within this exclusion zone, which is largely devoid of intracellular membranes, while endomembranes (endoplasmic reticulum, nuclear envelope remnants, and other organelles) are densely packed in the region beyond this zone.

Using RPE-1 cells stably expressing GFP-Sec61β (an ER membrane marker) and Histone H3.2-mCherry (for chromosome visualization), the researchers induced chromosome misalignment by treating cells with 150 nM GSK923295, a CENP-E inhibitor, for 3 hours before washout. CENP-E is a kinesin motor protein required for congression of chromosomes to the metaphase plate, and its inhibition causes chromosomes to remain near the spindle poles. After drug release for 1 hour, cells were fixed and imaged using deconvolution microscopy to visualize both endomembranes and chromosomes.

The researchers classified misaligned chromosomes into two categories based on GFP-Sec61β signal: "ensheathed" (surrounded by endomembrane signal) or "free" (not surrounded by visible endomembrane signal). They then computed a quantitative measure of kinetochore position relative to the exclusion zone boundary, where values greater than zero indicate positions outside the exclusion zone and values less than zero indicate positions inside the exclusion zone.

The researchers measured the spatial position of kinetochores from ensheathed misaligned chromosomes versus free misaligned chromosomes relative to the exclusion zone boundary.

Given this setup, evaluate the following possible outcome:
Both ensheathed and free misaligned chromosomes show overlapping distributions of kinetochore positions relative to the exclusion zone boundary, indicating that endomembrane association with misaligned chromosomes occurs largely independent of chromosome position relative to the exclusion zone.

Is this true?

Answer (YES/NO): NO